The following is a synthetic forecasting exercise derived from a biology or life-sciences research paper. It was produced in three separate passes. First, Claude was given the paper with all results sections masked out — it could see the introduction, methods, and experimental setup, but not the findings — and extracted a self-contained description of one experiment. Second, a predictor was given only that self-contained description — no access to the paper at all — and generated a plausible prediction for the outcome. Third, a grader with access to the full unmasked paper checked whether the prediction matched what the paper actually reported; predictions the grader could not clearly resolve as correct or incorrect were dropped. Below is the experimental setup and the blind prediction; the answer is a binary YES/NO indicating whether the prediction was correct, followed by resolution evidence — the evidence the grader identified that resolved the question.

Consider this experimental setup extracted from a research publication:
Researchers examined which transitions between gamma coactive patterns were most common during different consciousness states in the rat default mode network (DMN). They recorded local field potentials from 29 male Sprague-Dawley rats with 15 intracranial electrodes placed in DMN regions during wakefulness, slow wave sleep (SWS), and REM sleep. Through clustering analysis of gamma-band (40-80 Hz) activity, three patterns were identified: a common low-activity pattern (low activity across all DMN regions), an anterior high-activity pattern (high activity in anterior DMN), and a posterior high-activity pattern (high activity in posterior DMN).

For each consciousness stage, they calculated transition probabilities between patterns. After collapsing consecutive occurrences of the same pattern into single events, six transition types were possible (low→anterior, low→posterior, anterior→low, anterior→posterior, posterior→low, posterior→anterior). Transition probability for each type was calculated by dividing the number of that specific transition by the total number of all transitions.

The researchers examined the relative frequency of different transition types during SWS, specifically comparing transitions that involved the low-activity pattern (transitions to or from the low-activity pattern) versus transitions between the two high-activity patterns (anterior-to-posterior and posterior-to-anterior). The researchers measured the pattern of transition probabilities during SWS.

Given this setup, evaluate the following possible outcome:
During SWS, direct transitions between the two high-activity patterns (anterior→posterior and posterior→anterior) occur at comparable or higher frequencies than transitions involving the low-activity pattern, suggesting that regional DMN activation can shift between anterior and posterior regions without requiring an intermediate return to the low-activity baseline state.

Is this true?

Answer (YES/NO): NO